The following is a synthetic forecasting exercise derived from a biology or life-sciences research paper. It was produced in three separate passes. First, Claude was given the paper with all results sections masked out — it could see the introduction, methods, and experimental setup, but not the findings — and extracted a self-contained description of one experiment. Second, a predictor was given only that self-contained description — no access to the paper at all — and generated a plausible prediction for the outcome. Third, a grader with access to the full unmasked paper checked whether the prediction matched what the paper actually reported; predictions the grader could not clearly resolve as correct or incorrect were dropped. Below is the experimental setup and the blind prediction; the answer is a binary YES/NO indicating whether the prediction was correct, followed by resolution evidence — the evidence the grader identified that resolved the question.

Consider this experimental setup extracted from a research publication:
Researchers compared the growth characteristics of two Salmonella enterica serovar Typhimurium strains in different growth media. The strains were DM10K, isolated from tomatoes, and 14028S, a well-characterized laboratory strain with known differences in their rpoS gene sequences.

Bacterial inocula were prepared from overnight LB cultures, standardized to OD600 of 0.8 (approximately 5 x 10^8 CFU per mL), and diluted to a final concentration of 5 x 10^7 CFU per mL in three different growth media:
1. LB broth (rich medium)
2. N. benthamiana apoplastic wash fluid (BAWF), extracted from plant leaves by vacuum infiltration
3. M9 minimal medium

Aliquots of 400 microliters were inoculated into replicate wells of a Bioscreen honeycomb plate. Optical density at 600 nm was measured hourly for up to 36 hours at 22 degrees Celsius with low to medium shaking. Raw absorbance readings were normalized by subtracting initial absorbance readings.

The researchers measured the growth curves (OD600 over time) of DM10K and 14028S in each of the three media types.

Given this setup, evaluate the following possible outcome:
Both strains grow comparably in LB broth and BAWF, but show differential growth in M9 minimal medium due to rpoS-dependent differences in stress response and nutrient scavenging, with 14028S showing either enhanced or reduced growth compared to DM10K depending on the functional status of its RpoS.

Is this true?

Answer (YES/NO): NO